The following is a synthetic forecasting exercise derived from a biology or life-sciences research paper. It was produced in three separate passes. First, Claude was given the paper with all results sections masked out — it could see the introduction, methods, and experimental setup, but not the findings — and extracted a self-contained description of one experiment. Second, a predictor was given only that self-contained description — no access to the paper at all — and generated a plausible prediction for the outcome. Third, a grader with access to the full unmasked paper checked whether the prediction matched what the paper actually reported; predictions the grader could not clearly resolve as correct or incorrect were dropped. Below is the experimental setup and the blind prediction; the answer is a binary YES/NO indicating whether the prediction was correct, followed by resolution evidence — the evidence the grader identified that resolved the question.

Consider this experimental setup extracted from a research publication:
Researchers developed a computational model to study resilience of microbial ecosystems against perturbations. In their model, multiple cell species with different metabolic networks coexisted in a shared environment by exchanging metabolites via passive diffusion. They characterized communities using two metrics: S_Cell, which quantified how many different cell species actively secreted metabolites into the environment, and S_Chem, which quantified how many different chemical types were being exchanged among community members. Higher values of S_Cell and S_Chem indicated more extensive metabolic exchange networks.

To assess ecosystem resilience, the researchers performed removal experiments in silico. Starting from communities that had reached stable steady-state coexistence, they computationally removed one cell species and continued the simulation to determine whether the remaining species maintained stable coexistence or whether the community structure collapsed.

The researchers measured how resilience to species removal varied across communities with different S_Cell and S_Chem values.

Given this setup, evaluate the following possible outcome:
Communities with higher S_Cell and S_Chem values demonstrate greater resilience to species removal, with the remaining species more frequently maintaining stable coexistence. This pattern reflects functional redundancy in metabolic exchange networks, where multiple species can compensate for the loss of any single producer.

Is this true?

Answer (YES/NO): YES